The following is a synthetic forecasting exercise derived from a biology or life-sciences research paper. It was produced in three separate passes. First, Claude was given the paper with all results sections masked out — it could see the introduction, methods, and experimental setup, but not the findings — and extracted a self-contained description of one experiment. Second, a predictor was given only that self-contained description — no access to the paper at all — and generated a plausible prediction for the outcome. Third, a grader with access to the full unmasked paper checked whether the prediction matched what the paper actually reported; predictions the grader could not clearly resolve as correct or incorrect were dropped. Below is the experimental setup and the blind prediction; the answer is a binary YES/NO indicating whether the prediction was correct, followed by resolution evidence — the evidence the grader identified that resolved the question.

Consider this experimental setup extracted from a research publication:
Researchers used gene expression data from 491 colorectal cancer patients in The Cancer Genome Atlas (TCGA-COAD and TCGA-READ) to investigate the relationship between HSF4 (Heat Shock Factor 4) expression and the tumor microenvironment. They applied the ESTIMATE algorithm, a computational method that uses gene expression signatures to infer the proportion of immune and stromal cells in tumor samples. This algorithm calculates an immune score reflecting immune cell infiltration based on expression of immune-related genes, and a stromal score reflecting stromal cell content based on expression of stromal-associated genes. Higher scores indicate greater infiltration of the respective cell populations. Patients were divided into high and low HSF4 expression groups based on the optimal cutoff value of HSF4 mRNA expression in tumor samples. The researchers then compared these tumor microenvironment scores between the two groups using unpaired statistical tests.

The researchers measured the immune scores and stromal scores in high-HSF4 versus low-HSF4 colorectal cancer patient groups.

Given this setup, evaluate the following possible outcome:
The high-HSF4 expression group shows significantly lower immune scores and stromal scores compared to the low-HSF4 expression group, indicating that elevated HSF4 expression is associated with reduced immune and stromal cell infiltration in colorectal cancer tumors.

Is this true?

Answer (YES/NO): YES